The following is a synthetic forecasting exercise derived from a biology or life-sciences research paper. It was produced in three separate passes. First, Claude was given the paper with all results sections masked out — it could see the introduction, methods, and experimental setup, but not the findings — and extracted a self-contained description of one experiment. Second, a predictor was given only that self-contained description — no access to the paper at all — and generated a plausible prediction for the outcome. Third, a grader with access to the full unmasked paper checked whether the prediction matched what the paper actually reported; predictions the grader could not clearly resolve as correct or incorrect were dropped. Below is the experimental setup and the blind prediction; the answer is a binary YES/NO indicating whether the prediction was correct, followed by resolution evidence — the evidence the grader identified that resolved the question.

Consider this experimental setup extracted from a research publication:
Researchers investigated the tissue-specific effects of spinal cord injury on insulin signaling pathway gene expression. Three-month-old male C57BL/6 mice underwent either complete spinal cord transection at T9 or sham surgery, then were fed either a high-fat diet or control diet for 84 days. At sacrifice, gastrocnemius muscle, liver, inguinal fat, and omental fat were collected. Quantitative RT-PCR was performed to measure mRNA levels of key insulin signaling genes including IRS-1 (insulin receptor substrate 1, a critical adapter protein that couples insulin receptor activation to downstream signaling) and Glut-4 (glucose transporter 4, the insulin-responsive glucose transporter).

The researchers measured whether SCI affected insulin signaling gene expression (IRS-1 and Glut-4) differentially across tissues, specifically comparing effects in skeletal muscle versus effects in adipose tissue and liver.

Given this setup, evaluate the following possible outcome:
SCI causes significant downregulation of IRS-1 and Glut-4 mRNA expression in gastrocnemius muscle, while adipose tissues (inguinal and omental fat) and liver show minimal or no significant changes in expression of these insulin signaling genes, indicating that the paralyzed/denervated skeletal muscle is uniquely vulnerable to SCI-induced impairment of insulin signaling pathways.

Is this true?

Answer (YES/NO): NO